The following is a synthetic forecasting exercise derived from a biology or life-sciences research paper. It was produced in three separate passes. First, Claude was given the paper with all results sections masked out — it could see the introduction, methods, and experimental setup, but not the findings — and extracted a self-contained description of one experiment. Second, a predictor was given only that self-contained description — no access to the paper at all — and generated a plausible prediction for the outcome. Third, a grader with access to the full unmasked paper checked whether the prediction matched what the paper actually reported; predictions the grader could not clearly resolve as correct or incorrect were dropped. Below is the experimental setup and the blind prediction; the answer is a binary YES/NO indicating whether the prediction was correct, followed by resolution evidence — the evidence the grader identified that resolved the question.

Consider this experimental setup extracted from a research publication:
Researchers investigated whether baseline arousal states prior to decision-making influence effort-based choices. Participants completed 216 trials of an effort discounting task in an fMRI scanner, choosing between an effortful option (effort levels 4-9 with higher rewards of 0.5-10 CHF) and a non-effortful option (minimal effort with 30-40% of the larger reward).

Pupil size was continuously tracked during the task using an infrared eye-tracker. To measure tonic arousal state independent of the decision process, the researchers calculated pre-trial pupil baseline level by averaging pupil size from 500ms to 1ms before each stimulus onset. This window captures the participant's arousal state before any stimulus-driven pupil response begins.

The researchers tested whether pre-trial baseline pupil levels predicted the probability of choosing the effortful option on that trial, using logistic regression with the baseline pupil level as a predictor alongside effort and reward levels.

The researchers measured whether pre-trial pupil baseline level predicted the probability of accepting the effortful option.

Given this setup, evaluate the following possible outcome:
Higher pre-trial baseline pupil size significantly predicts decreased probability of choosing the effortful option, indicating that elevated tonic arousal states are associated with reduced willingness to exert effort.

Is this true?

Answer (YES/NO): NO